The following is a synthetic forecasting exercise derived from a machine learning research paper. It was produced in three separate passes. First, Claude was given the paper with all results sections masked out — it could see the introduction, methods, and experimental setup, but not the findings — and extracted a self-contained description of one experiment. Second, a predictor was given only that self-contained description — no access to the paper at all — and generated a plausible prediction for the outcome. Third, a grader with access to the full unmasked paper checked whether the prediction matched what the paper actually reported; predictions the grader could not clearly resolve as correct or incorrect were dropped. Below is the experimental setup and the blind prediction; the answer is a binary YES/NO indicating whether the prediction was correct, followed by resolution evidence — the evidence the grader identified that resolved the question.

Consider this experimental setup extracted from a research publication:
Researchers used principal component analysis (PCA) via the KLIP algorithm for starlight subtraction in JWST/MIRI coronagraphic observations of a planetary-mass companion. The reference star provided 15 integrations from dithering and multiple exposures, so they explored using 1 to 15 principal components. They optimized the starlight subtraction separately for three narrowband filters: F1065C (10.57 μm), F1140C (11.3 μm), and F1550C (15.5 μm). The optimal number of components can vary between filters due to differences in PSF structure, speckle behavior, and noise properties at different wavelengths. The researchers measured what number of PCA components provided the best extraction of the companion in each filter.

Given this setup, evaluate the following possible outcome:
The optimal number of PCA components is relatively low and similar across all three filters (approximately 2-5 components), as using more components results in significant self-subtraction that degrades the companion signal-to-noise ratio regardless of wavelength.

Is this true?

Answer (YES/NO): NO